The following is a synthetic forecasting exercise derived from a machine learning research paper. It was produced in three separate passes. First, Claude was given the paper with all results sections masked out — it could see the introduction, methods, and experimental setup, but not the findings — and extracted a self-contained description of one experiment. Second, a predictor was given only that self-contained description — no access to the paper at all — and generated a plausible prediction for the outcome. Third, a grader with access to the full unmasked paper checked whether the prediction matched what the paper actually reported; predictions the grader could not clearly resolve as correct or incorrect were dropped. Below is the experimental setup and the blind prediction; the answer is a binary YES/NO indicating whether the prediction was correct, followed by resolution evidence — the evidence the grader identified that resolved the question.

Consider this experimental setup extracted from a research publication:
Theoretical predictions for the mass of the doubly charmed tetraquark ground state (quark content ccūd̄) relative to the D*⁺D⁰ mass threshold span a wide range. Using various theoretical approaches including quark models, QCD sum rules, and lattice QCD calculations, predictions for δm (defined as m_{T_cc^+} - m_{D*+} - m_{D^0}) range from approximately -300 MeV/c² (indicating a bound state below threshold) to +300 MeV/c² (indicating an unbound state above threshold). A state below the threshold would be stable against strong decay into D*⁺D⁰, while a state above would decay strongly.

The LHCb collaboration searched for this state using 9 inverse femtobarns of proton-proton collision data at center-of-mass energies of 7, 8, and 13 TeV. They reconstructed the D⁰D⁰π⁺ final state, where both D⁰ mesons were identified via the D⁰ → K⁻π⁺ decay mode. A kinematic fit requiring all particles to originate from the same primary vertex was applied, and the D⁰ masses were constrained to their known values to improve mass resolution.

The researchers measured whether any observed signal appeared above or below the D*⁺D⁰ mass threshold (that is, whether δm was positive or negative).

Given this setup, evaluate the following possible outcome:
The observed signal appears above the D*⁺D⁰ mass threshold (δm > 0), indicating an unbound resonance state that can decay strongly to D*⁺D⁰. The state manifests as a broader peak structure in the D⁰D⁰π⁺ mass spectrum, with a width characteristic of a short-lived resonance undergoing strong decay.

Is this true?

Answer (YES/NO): NO